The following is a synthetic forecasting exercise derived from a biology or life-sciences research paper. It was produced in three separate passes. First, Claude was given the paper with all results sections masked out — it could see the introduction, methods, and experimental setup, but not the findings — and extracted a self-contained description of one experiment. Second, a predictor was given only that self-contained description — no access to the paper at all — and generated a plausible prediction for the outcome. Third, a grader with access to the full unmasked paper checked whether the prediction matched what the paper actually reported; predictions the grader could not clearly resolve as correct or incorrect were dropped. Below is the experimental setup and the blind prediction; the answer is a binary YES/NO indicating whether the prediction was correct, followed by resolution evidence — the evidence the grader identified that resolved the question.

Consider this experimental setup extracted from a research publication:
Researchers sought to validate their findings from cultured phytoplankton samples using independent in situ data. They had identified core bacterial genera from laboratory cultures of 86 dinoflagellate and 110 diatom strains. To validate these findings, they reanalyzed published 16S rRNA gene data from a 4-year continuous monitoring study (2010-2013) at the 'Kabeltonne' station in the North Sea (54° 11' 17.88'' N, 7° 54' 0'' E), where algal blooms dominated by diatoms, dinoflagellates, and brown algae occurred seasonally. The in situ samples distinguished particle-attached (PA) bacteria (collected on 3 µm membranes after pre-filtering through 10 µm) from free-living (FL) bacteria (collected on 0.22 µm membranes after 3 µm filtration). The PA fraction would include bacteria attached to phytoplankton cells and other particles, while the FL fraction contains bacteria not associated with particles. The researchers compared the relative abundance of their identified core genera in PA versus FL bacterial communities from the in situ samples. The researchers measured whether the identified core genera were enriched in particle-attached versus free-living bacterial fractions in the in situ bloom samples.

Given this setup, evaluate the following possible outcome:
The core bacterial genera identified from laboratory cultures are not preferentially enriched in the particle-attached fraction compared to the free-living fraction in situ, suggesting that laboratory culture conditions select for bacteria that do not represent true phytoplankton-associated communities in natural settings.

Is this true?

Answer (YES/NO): NO